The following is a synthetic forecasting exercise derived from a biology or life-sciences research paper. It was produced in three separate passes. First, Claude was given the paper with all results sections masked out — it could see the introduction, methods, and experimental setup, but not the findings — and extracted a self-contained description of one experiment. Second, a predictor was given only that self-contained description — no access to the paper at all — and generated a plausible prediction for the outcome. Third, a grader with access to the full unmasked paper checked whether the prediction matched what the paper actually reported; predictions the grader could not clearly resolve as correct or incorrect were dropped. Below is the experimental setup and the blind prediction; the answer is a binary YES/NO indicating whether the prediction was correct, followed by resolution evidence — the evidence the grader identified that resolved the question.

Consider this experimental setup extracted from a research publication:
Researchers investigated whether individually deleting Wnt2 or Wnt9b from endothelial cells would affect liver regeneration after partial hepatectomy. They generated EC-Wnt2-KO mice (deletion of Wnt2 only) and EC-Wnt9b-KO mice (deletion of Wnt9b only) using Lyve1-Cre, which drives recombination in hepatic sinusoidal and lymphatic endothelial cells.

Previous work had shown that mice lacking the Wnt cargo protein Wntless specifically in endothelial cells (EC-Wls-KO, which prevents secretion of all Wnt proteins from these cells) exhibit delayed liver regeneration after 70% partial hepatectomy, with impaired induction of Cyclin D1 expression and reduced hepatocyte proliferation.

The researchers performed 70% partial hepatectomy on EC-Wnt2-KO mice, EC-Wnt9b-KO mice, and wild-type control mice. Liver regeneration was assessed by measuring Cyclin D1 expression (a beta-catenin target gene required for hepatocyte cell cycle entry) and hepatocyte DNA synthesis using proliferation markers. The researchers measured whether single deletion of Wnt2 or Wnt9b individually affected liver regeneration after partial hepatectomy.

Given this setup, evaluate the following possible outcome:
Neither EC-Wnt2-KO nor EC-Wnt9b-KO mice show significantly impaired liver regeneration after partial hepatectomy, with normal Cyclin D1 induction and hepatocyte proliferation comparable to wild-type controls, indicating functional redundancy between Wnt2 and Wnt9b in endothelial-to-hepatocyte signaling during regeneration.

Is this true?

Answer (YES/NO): NO